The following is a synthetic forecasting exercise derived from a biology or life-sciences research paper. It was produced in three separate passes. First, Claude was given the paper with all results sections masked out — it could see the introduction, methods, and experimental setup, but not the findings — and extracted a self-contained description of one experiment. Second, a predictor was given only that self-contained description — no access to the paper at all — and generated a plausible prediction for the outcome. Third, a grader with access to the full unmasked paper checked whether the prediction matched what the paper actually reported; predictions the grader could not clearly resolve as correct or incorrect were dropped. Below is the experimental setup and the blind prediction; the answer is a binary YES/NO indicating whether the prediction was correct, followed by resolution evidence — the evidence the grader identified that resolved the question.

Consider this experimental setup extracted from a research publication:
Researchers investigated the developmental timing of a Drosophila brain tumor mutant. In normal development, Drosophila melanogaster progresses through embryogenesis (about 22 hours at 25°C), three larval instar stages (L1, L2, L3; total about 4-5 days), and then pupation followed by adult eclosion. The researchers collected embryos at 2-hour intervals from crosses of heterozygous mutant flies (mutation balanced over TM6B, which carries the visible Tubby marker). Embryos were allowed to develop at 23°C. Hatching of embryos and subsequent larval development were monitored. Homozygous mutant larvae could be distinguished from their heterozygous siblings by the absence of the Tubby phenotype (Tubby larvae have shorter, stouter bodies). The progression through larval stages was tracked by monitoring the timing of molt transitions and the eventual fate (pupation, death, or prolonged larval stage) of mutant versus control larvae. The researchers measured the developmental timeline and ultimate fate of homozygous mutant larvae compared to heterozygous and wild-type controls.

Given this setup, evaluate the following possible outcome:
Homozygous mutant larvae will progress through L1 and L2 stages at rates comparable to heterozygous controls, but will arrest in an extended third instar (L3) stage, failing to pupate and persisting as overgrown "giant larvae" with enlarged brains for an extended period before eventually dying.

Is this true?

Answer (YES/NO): NO